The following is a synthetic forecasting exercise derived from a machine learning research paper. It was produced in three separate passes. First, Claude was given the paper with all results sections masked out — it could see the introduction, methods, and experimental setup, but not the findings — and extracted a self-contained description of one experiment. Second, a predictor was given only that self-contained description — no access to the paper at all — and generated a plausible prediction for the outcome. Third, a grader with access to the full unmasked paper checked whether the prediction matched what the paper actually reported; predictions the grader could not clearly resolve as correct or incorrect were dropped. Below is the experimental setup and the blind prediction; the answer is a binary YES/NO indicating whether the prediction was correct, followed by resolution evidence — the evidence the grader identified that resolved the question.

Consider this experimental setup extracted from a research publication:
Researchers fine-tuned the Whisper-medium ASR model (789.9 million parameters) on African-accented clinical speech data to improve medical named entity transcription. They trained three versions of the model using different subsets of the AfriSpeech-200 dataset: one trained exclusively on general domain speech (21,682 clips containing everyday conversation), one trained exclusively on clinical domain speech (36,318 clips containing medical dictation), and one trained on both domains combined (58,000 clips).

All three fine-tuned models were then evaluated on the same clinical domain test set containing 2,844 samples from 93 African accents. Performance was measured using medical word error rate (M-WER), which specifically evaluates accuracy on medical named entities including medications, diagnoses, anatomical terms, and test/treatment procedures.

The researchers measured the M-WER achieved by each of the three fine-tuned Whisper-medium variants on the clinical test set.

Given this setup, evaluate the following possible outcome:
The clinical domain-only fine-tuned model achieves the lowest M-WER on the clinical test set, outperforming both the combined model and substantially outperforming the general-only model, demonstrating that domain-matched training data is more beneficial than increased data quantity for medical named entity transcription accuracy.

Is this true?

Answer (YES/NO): NO